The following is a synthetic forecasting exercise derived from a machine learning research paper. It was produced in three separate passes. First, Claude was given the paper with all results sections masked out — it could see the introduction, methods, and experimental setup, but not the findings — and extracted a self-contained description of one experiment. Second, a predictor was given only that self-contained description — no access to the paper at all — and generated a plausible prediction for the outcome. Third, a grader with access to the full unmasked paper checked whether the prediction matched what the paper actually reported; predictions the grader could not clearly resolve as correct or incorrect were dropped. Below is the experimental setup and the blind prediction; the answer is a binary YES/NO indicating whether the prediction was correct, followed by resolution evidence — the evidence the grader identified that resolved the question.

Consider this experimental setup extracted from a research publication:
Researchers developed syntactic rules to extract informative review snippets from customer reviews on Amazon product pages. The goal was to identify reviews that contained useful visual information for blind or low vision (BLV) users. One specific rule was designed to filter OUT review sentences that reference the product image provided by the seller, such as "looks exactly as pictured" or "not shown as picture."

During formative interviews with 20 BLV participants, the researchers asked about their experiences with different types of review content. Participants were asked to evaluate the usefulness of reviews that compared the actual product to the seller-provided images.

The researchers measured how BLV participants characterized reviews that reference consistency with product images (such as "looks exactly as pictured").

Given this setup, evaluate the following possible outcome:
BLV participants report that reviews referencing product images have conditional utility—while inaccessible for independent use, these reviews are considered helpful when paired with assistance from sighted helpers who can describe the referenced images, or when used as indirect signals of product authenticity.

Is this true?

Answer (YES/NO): NO